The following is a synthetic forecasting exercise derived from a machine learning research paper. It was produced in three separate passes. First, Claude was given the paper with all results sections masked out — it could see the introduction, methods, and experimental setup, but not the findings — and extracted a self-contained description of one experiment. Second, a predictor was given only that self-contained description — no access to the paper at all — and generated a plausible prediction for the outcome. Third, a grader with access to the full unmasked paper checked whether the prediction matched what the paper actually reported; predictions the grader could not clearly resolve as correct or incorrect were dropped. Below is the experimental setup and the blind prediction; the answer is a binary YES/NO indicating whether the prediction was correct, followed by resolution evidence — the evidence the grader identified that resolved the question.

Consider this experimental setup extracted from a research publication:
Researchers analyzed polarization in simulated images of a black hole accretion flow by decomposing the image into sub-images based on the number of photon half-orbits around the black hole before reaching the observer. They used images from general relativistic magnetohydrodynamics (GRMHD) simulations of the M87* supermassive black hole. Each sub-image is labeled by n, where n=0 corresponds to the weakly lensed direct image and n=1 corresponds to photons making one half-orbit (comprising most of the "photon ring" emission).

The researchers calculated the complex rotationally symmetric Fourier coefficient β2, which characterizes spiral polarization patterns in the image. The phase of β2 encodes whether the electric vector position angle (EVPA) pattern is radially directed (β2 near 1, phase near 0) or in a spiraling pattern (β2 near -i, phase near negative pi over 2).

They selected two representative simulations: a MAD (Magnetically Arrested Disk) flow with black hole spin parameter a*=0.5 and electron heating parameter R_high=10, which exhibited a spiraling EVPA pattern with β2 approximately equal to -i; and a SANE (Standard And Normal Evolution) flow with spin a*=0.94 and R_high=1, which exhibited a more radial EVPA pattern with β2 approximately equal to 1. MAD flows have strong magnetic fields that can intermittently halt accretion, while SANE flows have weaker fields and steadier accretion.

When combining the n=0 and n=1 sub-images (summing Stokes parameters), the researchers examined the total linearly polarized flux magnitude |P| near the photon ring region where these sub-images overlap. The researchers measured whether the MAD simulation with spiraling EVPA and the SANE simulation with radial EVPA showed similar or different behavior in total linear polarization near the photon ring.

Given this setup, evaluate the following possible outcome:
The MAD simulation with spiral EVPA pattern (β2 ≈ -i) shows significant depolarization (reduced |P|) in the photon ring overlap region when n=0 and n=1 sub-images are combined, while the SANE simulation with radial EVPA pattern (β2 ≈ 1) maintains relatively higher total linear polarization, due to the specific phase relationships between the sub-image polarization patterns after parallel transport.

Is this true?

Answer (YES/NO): YES